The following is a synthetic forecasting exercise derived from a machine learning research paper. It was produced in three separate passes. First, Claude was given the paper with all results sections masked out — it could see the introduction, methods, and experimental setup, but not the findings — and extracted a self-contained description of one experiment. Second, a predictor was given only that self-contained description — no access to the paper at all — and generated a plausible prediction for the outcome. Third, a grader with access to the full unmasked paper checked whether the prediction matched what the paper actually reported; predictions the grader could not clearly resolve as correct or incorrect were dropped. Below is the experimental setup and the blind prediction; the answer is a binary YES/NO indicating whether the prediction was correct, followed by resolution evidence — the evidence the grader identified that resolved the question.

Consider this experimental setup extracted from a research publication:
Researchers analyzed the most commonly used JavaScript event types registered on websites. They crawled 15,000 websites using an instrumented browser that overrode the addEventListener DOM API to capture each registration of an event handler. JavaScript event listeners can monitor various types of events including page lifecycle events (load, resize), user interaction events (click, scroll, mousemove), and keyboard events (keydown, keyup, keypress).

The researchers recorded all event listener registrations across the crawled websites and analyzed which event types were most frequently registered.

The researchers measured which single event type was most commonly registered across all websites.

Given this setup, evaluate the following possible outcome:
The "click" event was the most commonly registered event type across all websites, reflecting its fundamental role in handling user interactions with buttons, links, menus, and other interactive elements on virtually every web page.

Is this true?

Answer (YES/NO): NO